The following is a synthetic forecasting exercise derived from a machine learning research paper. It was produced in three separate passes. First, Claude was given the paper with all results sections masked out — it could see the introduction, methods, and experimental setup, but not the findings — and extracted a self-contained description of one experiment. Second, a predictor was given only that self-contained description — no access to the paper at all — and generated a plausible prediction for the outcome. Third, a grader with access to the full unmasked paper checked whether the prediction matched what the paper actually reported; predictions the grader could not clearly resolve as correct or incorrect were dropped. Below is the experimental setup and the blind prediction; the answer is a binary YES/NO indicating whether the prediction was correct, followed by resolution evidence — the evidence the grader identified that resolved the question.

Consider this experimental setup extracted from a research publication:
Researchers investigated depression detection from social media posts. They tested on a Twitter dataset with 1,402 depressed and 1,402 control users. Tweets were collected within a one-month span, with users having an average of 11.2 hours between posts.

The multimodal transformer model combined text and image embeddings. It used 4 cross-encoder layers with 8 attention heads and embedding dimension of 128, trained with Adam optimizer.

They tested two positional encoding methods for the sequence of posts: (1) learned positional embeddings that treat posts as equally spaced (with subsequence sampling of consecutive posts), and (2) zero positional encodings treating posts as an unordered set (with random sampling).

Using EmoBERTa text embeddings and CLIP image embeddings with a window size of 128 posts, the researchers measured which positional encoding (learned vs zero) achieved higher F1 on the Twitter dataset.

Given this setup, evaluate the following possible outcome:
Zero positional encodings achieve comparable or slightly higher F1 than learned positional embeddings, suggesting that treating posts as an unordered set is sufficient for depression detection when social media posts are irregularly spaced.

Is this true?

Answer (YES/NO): NO